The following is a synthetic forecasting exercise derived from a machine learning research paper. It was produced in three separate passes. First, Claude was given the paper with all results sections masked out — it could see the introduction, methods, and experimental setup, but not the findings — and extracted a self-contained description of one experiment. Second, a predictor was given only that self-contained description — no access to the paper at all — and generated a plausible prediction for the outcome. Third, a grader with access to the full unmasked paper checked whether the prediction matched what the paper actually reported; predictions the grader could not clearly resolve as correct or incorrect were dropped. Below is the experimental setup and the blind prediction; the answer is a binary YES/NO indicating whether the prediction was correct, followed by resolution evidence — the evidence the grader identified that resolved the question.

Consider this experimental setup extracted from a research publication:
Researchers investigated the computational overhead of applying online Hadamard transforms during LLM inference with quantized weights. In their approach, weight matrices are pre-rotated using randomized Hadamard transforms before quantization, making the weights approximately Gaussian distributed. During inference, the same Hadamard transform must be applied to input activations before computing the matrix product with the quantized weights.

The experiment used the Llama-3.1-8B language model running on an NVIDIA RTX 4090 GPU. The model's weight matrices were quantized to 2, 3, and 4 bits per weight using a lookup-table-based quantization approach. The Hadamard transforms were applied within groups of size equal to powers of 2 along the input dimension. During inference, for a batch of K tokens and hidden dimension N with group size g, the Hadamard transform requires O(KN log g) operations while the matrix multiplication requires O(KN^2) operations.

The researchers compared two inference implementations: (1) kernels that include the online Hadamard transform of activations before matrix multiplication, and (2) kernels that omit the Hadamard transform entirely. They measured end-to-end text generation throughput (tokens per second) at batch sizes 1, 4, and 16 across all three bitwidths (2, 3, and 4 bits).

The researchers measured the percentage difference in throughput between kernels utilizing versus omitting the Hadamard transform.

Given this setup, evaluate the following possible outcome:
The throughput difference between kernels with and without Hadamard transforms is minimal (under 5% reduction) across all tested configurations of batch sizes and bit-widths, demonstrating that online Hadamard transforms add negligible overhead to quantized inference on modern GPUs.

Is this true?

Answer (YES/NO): YES